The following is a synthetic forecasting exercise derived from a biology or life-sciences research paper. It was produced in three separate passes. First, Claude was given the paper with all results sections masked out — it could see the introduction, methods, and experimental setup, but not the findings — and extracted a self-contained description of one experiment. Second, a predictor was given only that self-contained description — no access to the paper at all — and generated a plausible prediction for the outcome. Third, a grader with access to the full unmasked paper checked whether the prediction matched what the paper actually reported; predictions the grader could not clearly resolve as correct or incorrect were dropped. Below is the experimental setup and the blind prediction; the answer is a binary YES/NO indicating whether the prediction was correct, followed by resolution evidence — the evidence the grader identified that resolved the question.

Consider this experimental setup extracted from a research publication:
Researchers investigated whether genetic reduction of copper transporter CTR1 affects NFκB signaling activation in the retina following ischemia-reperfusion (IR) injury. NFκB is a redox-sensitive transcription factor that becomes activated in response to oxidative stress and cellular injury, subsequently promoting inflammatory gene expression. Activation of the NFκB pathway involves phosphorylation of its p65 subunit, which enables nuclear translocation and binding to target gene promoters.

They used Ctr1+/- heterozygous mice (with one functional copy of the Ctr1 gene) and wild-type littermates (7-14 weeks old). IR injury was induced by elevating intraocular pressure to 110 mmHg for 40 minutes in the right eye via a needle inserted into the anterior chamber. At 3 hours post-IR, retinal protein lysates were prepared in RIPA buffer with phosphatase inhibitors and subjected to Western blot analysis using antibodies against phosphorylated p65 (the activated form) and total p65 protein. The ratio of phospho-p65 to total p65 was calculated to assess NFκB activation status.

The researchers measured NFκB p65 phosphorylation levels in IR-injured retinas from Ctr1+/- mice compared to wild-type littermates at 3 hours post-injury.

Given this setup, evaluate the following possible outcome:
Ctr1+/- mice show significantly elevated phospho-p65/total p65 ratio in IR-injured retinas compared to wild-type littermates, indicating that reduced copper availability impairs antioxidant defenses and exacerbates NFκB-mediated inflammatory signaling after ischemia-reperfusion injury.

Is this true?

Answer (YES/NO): NO